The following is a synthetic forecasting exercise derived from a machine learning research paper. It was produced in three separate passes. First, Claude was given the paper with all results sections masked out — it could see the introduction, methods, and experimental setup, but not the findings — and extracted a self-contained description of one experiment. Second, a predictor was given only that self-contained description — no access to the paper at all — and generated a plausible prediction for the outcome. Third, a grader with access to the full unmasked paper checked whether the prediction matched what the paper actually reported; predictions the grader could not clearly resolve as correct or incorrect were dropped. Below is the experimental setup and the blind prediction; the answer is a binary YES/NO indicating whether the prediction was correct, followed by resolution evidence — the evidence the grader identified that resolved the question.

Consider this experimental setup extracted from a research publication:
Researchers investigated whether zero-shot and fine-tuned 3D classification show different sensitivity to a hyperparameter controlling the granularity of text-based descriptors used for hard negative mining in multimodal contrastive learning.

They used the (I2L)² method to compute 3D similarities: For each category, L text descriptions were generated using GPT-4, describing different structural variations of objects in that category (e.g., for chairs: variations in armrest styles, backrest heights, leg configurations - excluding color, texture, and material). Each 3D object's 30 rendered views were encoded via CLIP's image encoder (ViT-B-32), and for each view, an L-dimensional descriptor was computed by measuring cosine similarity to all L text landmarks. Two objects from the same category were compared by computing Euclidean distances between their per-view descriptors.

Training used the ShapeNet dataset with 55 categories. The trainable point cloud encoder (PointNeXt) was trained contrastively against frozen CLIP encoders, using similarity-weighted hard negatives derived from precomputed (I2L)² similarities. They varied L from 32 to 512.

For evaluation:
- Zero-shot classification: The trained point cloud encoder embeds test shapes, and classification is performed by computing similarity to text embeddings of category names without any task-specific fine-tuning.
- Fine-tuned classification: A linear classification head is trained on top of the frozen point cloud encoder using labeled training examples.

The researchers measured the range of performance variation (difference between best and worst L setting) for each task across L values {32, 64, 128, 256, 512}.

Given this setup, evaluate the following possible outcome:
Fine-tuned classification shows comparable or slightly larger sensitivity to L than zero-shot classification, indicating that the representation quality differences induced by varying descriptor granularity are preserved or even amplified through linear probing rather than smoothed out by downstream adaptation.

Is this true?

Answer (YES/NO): NO